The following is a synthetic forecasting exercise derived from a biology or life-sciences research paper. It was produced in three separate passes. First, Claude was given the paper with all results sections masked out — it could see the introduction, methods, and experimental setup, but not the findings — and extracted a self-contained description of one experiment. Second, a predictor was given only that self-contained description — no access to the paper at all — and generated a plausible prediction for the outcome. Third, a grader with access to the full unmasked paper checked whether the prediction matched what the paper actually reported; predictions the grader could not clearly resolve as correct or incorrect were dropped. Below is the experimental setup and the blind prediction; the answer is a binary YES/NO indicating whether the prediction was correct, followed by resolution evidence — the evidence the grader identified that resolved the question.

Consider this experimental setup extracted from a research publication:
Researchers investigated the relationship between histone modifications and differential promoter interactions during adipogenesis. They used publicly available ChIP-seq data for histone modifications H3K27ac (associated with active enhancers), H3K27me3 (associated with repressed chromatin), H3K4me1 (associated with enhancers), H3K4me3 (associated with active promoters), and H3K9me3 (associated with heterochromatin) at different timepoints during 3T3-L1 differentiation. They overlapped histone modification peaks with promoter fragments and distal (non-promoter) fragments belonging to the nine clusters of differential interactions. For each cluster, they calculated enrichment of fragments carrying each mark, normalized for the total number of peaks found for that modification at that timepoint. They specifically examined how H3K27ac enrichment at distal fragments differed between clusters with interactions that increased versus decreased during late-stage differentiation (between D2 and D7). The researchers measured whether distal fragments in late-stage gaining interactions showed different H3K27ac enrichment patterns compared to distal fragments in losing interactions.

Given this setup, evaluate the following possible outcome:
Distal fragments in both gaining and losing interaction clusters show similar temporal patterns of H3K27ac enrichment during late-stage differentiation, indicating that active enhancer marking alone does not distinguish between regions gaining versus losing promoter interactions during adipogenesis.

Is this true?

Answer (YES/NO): NO